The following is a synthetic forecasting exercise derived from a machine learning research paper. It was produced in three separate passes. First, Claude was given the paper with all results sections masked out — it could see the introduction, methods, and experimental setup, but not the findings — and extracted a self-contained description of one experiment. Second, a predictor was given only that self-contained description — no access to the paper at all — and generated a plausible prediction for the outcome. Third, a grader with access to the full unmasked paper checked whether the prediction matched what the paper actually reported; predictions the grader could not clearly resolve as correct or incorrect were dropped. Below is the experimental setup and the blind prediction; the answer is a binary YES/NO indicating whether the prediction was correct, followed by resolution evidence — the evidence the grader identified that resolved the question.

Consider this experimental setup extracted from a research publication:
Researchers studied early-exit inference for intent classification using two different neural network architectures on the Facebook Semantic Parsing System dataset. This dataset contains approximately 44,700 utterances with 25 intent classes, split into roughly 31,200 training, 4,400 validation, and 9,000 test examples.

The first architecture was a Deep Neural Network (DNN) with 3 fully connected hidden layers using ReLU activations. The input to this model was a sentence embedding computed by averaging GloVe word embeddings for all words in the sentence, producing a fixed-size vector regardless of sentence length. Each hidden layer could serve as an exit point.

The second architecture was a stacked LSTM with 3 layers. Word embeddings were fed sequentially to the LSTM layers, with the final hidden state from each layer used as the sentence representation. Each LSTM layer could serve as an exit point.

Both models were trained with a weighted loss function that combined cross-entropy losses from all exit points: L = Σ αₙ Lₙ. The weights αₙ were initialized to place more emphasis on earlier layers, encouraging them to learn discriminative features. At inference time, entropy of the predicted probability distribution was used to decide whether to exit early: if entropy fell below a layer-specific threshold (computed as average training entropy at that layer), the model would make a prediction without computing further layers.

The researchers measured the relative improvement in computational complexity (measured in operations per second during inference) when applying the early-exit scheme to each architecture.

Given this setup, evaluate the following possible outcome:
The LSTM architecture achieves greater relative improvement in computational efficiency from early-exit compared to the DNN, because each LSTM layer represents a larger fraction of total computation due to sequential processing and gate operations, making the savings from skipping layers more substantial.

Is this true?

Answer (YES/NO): YES